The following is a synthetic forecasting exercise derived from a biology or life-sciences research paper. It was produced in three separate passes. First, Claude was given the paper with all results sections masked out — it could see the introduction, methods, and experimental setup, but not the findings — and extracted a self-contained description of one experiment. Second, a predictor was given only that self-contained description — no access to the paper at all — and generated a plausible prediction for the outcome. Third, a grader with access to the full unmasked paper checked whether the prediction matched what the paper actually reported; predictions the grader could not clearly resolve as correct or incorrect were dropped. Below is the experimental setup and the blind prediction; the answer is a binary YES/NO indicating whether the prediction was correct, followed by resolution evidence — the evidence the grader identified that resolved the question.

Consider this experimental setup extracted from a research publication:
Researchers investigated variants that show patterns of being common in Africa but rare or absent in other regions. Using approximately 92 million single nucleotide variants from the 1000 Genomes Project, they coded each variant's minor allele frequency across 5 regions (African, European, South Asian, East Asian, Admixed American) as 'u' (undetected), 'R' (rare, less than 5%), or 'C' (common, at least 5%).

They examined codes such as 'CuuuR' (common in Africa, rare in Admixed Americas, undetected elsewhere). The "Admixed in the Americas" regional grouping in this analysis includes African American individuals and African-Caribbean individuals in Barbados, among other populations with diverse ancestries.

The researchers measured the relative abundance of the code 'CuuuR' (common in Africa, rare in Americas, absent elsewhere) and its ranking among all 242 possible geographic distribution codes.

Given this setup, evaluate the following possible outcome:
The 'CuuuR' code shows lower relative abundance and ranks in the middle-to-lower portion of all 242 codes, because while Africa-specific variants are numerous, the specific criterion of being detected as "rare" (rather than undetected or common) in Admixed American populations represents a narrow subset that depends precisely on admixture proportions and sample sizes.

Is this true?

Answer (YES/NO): NO